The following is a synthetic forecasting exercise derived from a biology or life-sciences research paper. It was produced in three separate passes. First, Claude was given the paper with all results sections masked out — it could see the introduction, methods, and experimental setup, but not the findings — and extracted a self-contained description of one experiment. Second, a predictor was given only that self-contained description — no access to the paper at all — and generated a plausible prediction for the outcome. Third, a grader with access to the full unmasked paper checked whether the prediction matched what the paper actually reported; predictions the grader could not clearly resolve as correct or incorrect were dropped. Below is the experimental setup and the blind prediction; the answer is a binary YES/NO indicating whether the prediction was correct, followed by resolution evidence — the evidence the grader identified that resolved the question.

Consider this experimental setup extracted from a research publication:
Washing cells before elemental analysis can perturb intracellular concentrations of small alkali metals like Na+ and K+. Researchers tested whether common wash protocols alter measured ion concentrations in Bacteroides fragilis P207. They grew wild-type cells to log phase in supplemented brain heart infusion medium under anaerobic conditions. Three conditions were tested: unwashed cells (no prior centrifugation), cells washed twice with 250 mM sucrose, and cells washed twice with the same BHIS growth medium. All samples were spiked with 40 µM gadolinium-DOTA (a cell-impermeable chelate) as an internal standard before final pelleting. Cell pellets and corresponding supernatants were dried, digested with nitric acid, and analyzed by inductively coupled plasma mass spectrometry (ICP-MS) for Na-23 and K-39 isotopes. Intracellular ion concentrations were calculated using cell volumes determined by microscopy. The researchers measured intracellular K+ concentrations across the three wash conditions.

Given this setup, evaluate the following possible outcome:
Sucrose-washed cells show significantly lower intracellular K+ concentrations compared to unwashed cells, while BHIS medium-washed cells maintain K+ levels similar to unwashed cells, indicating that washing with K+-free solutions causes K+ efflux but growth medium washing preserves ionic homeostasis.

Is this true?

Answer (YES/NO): NO